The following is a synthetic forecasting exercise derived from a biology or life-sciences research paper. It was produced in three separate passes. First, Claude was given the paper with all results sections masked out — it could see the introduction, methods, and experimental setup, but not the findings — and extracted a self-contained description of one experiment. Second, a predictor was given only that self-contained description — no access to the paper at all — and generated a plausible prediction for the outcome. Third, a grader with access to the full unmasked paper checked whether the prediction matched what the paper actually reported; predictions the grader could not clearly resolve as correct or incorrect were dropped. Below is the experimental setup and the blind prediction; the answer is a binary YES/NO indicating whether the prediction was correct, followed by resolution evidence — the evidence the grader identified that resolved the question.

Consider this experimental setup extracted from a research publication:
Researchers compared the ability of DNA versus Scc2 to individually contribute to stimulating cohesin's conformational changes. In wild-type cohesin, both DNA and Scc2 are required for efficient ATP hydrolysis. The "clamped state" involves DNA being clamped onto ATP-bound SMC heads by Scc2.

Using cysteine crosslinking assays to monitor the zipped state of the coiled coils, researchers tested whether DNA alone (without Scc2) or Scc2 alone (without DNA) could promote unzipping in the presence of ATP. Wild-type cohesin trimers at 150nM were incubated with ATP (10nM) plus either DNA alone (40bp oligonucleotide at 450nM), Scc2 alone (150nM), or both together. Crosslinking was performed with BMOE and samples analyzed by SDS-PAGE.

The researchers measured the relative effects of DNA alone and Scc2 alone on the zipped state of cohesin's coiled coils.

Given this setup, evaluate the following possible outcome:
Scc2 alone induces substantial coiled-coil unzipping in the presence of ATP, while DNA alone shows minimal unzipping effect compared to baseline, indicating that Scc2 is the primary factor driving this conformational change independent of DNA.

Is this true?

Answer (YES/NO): NO